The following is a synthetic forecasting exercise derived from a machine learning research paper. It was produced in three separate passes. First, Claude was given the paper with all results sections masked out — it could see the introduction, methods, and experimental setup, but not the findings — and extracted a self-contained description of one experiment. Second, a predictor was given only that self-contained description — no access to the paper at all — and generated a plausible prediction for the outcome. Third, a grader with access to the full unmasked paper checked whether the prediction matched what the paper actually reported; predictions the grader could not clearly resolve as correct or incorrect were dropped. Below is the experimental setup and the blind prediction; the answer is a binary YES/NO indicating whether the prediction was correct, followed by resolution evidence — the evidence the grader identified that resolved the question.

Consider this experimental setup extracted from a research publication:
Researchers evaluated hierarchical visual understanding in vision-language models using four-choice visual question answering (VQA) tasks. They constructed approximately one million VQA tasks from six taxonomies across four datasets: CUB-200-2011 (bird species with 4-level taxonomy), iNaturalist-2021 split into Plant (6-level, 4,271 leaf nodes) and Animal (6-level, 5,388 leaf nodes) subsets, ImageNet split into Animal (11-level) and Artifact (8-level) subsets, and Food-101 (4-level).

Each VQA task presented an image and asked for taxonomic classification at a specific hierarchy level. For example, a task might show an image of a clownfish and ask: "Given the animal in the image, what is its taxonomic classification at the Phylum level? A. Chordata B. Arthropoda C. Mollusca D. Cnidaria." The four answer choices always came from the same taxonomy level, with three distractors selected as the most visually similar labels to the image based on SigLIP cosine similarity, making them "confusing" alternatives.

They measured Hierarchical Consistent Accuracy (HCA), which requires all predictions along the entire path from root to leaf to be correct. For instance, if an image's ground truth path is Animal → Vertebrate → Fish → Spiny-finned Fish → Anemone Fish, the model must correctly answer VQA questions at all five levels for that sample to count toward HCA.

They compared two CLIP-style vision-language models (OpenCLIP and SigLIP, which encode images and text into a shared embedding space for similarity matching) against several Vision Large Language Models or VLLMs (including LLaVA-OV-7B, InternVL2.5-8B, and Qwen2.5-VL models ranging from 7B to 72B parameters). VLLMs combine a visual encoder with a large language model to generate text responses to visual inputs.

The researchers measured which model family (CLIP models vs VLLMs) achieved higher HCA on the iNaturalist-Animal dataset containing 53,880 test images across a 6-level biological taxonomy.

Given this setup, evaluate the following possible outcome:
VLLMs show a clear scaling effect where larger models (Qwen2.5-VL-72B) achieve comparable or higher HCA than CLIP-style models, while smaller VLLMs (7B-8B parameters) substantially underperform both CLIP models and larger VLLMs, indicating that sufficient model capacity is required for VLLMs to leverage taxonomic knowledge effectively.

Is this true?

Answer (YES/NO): NO